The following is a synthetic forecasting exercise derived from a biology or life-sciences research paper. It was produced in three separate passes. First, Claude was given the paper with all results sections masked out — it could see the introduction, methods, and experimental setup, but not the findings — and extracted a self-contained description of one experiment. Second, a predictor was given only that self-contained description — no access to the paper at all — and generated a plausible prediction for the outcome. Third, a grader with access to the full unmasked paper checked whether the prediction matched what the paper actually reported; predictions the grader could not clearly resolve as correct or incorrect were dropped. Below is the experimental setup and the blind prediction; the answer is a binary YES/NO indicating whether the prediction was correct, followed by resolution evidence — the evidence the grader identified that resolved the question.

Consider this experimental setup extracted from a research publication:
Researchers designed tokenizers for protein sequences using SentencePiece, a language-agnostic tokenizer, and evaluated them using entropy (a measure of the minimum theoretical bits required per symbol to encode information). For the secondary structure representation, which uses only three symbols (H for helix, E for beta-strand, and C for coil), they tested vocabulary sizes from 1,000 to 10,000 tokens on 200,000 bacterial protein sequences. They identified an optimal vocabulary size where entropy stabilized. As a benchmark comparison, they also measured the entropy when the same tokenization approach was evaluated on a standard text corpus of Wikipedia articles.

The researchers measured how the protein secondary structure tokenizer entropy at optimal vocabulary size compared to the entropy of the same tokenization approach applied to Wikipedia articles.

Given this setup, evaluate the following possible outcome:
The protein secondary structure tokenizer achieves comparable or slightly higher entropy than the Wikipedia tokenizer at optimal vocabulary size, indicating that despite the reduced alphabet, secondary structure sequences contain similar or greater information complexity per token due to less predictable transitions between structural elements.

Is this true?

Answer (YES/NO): YES